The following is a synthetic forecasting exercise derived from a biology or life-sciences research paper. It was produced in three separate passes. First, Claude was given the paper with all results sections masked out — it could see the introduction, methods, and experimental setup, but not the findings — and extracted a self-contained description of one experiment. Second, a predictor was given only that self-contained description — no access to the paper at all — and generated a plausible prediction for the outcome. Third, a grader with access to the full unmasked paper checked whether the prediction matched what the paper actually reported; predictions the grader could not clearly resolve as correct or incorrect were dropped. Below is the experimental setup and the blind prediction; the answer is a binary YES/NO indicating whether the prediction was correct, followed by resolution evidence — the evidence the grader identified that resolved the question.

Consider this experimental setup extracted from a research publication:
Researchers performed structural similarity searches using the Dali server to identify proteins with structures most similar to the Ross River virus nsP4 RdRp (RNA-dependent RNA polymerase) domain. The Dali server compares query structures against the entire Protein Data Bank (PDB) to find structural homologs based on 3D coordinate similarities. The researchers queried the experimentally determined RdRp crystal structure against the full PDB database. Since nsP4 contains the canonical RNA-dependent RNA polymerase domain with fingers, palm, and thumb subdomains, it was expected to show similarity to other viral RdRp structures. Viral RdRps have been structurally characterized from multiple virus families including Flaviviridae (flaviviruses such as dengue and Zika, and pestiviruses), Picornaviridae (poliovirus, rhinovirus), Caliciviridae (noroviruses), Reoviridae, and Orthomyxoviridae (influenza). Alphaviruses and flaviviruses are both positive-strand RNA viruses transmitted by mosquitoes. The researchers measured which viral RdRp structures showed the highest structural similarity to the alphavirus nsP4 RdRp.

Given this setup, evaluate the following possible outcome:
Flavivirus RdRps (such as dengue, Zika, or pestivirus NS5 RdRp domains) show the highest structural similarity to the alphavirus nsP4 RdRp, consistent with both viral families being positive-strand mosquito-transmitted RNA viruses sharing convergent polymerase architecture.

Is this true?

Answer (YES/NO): NO